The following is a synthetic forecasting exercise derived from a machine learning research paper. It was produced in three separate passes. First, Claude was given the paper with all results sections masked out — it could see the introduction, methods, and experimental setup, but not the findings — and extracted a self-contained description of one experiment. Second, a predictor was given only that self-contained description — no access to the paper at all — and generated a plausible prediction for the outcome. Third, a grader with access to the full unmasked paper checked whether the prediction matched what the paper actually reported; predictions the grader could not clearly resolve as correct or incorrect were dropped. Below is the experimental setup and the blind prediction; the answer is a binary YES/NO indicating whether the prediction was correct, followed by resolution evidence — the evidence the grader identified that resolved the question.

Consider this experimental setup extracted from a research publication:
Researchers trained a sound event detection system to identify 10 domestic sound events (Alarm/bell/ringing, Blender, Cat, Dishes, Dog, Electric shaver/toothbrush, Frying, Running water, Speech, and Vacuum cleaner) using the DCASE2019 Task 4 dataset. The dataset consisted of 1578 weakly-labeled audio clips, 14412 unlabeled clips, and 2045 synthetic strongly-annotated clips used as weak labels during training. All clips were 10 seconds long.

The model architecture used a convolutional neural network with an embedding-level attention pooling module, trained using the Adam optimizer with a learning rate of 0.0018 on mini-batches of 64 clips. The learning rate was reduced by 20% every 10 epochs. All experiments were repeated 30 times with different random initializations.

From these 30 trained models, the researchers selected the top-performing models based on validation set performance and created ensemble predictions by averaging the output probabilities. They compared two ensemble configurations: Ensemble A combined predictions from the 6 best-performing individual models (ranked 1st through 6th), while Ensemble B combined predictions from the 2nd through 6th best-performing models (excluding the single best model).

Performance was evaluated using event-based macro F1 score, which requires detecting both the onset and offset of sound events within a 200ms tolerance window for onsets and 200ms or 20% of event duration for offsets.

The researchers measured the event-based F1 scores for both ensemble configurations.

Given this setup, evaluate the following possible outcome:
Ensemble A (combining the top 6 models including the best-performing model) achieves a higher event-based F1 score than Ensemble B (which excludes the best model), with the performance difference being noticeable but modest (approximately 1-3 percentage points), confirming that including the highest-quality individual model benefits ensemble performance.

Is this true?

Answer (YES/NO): NO